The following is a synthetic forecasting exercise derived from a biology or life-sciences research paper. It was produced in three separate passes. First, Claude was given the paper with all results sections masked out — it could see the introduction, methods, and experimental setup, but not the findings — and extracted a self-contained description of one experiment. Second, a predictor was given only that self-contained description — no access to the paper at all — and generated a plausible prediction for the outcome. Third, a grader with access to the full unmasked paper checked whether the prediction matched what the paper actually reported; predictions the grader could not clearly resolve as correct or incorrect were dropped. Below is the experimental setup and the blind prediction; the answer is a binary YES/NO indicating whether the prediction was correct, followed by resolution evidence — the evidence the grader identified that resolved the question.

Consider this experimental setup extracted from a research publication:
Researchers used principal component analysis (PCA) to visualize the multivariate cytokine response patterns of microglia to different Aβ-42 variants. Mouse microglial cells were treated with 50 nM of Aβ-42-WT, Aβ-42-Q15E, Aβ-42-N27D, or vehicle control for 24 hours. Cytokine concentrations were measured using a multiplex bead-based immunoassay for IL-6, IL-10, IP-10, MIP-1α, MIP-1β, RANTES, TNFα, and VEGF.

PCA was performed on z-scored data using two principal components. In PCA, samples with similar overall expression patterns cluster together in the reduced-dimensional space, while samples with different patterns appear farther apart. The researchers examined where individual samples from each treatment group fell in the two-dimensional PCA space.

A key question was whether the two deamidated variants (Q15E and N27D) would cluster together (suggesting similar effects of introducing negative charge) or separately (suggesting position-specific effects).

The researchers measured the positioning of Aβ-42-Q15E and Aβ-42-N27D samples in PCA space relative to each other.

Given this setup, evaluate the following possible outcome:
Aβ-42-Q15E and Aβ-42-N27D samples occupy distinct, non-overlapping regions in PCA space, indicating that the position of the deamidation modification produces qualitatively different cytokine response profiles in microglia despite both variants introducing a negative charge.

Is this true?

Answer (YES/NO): NO